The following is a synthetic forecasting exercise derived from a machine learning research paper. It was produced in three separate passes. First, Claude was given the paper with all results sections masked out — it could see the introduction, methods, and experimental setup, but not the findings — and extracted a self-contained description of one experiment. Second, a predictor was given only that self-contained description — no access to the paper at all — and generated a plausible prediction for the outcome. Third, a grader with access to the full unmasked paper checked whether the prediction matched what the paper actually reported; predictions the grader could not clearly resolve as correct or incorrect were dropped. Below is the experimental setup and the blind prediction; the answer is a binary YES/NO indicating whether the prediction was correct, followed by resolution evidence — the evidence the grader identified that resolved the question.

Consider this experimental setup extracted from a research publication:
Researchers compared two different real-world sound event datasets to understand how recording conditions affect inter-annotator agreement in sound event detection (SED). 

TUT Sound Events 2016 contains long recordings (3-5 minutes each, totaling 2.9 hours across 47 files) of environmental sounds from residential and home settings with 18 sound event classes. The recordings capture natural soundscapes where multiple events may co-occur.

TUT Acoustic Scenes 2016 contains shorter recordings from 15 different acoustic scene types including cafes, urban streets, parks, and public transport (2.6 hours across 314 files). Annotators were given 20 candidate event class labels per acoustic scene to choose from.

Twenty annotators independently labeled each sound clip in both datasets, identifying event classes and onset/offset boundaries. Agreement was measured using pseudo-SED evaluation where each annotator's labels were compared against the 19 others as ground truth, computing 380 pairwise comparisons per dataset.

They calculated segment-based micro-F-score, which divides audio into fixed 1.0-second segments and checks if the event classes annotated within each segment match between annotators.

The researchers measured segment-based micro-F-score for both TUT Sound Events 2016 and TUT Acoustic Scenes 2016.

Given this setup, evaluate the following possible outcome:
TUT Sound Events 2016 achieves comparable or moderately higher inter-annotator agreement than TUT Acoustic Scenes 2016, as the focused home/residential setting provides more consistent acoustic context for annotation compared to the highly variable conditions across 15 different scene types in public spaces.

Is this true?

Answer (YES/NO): YES